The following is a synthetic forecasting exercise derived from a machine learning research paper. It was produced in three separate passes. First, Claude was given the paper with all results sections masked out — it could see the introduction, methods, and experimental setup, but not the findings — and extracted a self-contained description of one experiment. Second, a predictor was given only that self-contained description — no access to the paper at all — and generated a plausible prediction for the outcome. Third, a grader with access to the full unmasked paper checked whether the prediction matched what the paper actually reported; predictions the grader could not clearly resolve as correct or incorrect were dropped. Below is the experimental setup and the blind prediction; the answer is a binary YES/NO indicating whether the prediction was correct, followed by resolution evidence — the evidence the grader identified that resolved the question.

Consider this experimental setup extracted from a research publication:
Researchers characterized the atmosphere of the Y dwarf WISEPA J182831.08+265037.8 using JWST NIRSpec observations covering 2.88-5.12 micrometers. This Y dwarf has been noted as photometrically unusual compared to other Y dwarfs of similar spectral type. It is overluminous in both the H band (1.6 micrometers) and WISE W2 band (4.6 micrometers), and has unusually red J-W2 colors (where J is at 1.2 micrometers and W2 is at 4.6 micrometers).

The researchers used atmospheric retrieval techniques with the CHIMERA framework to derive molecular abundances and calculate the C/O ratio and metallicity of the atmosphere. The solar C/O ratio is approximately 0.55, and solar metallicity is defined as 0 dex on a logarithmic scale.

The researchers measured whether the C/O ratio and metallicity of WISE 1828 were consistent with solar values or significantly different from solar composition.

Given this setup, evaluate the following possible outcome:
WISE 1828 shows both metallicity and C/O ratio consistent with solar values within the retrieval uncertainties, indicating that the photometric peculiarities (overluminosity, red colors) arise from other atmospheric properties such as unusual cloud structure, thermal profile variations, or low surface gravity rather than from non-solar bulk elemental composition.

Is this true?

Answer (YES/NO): NO